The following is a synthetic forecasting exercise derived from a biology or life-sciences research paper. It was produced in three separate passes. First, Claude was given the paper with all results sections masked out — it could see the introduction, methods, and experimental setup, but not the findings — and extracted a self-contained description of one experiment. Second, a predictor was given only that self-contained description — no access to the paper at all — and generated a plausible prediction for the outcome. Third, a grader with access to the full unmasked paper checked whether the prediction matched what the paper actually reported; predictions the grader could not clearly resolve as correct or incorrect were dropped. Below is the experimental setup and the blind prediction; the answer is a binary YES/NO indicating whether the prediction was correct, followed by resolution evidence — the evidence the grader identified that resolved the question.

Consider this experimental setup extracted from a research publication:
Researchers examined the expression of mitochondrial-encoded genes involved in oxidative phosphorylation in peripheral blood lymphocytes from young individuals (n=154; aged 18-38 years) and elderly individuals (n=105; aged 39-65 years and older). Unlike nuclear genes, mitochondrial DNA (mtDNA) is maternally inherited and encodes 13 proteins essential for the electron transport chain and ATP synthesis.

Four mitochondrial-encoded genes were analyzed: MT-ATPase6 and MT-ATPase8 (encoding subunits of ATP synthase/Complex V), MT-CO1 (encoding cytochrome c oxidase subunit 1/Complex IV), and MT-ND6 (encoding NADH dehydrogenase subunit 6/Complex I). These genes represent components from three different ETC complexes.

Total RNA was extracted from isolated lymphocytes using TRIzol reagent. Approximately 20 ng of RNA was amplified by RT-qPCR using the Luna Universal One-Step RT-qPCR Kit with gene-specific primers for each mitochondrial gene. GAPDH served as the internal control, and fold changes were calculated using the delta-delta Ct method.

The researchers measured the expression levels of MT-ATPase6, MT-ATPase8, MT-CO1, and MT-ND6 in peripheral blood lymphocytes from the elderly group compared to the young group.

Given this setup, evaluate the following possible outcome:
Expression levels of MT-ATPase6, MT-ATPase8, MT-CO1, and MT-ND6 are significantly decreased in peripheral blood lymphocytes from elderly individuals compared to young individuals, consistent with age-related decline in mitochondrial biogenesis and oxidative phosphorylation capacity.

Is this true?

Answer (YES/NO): NO